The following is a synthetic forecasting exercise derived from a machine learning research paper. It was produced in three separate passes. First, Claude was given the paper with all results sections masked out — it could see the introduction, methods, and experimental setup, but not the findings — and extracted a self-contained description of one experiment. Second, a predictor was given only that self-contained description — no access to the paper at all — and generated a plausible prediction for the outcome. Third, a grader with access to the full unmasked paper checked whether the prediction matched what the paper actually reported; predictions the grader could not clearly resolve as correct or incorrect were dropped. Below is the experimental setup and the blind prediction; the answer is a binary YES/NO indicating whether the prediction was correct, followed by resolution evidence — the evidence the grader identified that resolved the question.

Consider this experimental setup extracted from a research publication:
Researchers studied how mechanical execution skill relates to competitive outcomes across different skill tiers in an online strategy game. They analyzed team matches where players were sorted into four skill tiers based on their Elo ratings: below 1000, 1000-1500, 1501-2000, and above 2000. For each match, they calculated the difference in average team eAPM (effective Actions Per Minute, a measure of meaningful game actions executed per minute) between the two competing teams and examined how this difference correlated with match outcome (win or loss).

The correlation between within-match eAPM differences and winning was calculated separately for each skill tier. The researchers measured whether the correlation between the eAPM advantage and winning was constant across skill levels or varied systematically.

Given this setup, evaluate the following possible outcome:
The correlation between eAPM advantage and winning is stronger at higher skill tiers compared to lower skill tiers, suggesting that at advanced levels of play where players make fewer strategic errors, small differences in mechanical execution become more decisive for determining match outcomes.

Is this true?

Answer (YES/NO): YES